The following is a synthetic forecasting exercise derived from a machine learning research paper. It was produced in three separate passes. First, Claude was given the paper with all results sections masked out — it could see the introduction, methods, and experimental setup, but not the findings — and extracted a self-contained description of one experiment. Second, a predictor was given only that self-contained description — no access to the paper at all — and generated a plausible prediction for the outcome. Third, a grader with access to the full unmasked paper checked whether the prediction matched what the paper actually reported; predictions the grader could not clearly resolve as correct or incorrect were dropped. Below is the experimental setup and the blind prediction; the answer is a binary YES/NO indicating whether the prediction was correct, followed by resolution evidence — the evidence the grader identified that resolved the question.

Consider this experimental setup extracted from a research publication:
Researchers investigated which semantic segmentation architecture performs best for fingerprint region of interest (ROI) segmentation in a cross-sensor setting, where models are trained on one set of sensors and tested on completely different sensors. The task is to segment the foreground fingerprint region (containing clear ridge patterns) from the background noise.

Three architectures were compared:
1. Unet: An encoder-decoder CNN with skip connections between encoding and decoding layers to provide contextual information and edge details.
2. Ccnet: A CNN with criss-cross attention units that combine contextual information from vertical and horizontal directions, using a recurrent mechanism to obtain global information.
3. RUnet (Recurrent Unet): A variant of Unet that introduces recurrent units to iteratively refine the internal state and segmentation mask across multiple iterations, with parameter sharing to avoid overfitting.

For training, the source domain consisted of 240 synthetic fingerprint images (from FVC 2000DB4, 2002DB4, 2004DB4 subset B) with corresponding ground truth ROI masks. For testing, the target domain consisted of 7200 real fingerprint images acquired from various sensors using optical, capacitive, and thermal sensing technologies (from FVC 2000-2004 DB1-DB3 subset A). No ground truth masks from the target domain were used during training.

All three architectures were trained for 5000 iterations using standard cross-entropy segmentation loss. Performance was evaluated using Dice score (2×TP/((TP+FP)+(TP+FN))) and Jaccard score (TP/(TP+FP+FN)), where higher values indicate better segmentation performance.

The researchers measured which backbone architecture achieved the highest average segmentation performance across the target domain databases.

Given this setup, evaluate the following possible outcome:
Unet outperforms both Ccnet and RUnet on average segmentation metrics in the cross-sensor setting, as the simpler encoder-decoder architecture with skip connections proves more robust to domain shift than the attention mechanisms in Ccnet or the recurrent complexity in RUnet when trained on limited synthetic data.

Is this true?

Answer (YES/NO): NO